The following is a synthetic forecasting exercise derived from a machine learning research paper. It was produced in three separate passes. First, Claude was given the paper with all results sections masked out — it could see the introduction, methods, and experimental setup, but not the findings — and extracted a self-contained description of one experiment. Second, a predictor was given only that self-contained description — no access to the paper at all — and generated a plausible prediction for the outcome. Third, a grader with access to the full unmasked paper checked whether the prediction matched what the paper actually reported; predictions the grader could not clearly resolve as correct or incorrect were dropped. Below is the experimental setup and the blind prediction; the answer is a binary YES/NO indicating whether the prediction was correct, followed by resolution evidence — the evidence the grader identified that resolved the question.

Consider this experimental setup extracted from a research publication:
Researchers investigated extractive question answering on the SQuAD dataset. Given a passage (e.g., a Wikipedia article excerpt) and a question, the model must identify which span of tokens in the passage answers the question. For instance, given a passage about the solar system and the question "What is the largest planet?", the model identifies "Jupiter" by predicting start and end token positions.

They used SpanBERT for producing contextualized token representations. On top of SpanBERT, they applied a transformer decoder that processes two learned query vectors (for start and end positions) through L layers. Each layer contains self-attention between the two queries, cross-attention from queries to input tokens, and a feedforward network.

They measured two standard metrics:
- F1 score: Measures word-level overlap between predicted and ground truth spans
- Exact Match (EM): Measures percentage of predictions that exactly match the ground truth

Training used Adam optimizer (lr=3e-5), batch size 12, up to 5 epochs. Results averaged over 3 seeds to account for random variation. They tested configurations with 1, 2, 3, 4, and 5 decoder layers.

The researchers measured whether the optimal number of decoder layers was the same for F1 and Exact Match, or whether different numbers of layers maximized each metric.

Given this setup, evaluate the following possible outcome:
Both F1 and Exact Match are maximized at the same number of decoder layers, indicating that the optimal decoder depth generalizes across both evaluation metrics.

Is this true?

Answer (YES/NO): NO